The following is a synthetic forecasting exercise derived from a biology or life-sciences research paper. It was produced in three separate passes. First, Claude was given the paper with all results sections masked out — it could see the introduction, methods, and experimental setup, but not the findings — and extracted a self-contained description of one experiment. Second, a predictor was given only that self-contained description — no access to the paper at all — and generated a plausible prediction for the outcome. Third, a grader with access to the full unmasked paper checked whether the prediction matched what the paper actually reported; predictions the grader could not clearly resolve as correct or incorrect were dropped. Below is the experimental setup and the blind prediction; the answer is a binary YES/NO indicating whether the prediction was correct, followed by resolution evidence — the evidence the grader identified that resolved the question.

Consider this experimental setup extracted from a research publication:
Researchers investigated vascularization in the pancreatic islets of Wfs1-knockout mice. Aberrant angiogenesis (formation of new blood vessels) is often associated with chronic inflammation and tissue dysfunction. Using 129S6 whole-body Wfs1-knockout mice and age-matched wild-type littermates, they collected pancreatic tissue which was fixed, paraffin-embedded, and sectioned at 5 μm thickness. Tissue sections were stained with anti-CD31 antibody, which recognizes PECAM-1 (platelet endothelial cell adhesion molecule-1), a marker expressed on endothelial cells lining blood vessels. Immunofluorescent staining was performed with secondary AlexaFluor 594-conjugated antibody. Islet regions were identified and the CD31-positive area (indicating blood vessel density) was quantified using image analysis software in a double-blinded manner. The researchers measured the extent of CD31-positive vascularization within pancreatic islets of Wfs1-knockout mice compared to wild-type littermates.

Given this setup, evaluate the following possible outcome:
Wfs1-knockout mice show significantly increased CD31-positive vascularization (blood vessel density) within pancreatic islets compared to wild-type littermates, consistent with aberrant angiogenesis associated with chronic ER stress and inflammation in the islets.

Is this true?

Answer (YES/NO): YES